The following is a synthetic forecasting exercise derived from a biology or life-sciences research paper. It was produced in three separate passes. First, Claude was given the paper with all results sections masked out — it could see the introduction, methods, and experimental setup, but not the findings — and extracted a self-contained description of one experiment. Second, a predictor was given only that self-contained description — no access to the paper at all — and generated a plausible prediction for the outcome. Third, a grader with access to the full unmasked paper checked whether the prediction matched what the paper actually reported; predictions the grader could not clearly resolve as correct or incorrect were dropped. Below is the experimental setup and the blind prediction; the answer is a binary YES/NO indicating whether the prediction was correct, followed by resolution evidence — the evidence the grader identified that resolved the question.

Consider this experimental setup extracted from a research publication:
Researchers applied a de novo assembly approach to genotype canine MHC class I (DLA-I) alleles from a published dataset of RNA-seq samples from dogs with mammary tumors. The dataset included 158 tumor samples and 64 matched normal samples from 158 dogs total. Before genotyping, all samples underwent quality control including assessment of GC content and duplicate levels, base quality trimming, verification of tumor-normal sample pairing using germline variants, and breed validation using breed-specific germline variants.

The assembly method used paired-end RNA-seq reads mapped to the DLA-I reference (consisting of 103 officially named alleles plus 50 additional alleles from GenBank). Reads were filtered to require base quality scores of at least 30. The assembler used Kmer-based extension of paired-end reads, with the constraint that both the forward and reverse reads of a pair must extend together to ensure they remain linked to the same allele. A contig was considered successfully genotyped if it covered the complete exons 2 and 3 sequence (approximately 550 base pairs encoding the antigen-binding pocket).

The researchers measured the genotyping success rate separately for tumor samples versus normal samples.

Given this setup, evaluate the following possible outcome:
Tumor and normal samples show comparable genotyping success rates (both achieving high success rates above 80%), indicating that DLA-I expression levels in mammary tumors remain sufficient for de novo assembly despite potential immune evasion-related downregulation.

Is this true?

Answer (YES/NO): YES